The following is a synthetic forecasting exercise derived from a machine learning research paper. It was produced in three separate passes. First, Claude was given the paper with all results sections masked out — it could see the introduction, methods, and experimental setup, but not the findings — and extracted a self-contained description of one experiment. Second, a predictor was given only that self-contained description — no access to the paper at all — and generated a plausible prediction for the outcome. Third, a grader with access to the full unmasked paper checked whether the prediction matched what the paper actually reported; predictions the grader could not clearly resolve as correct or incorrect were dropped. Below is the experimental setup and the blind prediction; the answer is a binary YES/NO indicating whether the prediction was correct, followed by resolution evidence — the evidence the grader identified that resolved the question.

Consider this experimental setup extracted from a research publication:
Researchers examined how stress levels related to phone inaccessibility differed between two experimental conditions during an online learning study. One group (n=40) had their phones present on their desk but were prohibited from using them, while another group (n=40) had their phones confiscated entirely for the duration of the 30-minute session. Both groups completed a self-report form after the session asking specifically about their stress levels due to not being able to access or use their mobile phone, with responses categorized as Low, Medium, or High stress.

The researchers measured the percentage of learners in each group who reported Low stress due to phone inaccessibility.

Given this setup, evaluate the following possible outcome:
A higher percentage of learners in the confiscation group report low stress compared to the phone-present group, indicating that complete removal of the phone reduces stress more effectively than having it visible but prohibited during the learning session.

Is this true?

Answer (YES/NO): YES